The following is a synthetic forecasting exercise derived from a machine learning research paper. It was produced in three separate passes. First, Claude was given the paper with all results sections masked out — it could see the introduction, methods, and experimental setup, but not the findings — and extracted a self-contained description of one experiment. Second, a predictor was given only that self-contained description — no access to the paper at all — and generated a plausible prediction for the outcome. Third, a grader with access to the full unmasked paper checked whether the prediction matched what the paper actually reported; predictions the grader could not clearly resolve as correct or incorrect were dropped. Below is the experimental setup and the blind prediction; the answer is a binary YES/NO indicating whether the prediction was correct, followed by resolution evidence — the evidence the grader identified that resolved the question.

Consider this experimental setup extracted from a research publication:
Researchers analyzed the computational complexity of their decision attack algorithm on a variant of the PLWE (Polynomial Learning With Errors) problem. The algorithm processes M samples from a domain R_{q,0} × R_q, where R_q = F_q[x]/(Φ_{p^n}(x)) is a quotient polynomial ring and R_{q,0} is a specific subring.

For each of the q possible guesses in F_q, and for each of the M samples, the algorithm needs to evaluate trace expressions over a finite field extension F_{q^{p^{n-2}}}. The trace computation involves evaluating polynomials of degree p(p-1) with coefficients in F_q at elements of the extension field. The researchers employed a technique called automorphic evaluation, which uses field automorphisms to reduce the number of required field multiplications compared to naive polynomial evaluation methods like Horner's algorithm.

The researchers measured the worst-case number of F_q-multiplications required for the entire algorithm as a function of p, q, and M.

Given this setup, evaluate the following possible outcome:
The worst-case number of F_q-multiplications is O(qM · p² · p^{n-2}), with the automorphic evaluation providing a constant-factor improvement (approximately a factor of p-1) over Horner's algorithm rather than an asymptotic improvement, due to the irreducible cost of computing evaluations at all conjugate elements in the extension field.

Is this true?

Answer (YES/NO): NO